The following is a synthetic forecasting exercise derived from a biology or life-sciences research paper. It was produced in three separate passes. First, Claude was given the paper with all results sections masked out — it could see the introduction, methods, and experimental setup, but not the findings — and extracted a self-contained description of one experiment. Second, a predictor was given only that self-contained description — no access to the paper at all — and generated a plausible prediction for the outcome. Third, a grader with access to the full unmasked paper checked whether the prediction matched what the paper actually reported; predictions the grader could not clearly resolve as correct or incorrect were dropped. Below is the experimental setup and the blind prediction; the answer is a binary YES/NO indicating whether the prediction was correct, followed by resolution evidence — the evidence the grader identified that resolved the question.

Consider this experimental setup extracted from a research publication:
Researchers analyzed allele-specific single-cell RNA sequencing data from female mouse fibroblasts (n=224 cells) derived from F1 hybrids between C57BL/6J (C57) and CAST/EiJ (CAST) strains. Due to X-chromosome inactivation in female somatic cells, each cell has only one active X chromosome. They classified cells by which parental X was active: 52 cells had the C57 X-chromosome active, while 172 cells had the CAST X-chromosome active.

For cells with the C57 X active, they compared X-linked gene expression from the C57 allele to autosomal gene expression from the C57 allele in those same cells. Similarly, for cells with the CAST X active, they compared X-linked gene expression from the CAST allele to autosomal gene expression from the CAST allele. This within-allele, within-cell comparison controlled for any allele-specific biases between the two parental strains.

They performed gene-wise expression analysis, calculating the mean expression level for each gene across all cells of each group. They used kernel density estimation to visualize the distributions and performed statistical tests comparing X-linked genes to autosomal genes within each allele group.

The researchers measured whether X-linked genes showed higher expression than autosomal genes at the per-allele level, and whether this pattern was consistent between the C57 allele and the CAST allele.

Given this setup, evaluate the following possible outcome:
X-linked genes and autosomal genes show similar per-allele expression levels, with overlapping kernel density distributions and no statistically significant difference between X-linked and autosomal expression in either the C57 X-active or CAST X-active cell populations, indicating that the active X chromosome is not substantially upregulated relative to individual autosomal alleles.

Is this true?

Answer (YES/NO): NO